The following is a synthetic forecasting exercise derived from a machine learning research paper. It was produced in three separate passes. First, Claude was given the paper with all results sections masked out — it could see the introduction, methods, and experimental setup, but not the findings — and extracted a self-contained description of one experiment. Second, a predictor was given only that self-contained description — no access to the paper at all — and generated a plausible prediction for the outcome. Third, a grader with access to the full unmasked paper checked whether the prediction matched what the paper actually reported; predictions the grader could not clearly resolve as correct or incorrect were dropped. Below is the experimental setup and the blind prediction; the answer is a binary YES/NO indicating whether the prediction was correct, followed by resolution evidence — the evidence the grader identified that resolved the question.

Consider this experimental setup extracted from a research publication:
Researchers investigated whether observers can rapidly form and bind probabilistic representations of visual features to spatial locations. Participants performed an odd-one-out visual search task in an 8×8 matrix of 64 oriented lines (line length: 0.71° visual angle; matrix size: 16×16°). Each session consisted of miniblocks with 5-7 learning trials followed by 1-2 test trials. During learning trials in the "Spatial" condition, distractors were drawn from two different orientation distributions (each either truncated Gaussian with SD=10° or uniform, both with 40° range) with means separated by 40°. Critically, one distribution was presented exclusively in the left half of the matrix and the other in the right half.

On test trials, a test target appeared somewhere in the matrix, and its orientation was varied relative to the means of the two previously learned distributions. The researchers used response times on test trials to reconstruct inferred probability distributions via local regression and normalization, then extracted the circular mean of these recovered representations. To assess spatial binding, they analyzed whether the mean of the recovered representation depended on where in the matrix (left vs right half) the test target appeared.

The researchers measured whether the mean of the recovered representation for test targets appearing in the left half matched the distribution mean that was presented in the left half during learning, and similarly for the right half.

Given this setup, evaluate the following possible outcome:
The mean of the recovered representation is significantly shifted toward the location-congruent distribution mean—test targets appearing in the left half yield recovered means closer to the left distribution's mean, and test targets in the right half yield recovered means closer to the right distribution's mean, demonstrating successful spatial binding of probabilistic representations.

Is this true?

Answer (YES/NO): YES